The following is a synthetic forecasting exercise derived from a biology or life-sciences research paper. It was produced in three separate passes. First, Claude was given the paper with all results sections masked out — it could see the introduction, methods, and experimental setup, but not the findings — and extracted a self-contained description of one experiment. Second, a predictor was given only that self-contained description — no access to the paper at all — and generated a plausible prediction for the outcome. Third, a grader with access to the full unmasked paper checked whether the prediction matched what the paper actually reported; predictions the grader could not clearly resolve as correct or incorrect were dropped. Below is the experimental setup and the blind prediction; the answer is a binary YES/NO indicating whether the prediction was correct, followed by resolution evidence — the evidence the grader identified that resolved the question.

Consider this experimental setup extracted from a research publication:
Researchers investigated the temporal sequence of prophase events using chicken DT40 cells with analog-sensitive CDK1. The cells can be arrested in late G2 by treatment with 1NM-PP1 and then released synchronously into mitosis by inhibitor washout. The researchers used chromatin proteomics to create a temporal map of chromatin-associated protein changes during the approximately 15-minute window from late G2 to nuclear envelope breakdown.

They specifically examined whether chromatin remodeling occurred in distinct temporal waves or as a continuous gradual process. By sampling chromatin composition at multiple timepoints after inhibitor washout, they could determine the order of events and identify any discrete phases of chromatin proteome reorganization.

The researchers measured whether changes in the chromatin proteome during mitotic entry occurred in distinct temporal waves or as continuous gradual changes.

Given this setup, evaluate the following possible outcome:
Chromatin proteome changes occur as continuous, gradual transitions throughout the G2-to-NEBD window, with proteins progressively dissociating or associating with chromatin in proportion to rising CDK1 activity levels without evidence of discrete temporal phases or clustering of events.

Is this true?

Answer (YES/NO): NO